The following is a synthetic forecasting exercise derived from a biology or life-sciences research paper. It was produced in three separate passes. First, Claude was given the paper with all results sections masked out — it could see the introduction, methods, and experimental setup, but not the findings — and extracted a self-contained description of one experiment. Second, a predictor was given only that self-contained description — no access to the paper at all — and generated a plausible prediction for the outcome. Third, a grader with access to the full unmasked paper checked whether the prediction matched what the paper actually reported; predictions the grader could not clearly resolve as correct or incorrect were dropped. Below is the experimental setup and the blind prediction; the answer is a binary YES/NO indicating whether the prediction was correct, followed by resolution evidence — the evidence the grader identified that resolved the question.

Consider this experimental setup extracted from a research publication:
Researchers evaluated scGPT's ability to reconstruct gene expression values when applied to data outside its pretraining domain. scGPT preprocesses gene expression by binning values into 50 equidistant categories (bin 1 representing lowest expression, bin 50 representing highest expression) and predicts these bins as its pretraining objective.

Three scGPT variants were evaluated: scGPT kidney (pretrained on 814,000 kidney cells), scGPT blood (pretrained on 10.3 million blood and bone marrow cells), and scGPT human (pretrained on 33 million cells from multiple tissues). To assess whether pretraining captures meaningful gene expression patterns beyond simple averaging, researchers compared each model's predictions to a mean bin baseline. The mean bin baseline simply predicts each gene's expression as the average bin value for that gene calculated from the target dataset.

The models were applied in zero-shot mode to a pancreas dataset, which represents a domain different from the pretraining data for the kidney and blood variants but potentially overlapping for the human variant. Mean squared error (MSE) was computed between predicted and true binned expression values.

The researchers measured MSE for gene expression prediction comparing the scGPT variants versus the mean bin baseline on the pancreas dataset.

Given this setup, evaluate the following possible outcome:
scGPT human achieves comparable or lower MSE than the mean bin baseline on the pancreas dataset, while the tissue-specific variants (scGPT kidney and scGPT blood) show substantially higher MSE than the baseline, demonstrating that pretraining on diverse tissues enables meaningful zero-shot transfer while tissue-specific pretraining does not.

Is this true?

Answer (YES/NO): NO